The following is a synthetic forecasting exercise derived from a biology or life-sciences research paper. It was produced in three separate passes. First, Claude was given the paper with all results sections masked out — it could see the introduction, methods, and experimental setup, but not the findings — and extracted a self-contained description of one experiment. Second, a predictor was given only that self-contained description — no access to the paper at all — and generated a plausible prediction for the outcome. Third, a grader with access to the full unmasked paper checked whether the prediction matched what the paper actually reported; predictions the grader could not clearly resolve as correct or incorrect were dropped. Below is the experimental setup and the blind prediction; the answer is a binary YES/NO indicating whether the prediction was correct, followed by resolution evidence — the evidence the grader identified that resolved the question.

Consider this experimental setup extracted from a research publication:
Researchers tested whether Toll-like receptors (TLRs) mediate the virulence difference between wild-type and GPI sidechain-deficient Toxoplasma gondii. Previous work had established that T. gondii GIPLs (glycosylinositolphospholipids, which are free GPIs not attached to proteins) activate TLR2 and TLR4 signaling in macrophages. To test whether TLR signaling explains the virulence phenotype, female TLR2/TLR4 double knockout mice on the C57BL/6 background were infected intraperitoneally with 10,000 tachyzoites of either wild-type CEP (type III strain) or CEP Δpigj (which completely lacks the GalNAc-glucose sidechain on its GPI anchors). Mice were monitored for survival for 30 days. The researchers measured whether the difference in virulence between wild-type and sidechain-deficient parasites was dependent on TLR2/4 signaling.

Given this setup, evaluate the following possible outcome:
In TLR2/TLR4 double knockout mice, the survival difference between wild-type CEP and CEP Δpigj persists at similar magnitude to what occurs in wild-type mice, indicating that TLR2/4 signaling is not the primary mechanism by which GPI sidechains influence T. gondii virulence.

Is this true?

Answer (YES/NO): YES